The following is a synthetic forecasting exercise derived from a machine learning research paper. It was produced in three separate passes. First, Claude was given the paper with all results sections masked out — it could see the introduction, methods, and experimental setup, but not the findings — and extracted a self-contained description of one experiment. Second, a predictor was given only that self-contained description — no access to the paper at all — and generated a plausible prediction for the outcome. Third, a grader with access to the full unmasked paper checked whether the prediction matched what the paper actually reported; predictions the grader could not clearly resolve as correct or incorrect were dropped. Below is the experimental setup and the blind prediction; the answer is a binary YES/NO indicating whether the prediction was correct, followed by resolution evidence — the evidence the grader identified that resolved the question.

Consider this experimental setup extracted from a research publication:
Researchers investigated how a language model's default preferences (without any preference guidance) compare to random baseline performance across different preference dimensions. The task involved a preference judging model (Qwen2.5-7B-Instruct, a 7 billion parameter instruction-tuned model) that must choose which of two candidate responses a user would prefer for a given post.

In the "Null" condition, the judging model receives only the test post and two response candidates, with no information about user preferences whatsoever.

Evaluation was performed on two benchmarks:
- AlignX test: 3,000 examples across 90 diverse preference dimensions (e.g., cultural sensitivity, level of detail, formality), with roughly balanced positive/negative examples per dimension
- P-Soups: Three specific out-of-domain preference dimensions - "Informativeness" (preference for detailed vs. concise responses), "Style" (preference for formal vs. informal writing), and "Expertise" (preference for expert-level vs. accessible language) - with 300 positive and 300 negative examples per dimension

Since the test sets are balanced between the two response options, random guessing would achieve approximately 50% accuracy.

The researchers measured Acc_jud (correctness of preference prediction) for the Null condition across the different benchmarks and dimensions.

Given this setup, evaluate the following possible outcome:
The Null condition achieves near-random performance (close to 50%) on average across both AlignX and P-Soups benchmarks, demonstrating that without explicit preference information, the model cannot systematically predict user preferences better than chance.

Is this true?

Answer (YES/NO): NO